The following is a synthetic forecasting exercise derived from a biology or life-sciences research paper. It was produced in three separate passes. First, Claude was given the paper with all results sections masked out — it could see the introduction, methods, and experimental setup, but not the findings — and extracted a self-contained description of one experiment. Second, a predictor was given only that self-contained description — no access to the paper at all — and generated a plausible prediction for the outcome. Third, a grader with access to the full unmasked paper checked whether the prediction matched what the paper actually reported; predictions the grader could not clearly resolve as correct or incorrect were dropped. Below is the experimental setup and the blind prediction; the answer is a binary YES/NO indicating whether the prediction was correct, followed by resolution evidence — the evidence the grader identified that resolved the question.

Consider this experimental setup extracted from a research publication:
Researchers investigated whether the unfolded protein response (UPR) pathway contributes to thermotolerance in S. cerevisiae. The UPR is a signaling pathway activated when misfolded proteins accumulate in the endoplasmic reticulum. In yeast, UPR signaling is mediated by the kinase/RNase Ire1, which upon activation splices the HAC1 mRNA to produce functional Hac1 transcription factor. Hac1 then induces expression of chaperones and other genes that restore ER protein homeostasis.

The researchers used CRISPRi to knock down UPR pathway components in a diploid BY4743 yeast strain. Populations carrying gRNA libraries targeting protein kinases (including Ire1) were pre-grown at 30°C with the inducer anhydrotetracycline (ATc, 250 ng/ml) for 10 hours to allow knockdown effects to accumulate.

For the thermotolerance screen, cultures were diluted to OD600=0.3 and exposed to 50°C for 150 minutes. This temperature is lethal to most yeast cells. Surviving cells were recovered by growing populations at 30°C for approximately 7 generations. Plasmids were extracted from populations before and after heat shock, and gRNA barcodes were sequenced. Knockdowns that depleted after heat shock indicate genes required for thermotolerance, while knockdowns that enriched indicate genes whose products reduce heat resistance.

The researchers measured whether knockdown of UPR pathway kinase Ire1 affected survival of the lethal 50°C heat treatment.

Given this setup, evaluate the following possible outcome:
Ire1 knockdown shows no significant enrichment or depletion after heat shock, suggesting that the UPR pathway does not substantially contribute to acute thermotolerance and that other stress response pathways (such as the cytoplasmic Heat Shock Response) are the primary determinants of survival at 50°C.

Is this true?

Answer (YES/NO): NO